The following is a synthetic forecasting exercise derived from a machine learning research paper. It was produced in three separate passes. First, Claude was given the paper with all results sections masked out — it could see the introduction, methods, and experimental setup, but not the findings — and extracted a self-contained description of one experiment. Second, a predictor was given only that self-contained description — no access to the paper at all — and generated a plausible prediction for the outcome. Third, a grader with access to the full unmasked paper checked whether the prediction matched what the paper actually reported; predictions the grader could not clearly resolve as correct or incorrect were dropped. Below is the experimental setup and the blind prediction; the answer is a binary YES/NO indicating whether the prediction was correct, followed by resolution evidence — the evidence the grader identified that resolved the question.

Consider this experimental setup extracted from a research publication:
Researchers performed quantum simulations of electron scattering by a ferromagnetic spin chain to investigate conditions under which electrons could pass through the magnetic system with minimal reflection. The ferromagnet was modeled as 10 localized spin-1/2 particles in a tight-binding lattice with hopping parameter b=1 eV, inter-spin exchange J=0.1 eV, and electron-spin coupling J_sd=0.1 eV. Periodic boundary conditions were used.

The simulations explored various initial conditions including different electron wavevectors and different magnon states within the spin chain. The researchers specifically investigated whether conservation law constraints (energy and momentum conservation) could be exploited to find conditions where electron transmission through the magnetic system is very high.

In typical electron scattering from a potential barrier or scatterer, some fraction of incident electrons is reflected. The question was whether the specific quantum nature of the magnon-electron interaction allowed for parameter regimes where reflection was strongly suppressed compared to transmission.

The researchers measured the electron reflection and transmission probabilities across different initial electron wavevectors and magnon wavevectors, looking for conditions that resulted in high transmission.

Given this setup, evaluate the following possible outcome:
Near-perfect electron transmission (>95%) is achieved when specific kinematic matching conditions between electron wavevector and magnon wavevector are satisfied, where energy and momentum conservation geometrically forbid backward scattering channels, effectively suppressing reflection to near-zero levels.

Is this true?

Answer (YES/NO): YES